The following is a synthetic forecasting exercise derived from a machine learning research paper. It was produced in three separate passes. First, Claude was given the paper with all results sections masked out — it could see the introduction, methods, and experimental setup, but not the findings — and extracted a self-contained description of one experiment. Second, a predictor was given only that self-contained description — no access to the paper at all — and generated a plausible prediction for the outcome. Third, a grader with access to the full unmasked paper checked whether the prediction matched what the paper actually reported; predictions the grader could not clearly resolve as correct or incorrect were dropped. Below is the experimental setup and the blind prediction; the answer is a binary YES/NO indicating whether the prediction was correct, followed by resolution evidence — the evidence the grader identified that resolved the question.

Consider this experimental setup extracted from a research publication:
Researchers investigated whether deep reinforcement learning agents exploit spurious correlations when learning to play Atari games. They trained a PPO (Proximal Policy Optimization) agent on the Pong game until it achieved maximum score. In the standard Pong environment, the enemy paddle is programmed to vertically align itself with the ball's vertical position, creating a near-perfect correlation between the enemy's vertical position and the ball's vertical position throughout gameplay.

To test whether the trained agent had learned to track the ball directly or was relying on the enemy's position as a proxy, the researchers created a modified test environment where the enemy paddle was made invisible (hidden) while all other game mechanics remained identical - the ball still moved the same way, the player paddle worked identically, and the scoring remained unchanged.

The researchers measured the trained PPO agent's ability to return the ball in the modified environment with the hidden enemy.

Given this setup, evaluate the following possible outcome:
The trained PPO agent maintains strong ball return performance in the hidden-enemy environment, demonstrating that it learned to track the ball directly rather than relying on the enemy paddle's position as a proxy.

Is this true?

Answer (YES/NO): NO